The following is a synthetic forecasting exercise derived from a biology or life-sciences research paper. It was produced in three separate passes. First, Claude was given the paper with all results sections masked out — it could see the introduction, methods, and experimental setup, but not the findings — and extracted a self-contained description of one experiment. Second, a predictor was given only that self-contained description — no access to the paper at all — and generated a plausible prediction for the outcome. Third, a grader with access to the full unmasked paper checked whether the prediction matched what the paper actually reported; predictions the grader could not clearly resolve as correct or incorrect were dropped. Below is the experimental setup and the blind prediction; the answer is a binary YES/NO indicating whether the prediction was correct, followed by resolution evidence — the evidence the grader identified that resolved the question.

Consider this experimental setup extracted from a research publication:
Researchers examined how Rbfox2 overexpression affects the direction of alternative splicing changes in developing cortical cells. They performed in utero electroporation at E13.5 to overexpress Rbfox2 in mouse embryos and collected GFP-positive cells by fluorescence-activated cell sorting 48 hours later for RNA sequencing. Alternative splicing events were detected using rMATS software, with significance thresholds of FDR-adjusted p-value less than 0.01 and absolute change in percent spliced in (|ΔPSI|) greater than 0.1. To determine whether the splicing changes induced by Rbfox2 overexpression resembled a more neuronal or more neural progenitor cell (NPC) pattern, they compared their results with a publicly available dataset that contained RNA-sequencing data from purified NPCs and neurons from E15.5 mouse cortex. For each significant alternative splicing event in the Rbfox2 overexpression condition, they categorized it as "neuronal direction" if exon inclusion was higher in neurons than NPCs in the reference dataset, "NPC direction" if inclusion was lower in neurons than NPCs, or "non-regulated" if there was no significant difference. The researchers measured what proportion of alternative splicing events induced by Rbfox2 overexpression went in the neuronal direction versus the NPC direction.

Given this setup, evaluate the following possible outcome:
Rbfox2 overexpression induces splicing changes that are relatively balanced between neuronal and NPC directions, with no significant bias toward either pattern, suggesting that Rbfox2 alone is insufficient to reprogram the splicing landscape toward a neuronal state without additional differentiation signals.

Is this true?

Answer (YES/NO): NO